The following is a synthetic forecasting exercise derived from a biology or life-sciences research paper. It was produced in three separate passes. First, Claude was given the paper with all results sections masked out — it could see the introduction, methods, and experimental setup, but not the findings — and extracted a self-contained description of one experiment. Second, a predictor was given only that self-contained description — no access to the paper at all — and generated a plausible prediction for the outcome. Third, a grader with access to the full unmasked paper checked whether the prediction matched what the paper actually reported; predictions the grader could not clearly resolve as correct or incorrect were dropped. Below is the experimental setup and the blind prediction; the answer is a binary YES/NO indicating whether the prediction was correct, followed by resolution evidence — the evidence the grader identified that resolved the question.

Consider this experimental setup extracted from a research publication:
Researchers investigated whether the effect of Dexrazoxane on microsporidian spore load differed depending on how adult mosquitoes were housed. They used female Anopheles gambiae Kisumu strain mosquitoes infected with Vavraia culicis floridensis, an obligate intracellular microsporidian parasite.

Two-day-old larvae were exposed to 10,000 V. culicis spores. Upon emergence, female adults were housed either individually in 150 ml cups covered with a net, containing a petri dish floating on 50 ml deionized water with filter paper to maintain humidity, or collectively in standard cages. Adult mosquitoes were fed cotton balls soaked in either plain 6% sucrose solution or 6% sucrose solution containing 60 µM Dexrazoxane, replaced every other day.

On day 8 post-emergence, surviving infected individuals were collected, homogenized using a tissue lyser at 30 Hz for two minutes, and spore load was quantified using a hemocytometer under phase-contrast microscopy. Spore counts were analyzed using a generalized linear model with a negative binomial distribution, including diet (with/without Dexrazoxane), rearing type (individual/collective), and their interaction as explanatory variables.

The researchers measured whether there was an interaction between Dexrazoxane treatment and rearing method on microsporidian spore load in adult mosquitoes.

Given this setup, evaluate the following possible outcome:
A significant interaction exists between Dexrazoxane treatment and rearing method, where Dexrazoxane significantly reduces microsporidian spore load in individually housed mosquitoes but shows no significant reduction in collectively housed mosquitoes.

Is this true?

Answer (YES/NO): YES